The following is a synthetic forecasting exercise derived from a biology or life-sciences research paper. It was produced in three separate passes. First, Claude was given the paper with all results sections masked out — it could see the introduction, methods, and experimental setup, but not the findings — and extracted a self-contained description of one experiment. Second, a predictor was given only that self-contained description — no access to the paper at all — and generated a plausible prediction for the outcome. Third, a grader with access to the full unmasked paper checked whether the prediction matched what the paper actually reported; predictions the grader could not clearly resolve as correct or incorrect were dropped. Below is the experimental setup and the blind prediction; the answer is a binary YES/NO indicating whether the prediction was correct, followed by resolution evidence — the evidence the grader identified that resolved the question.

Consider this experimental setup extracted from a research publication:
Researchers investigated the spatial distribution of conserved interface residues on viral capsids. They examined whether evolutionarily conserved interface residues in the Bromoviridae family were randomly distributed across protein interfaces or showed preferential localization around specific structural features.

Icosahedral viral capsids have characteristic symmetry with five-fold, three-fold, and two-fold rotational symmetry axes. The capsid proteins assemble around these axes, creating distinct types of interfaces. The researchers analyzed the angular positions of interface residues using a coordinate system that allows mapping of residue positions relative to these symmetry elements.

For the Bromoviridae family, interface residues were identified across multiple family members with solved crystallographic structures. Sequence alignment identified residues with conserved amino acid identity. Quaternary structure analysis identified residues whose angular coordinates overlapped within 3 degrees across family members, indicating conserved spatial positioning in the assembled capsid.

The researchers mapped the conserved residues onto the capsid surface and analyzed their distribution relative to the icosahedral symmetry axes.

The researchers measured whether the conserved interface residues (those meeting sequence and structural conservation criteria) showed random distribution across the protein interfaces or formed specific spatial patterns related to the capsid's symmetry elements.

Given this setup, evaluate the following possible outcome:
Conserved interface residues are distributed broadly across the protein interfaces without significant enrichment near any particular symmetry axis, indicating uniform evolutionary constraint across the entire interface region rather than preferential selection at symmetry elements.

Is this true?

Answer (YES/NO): NO